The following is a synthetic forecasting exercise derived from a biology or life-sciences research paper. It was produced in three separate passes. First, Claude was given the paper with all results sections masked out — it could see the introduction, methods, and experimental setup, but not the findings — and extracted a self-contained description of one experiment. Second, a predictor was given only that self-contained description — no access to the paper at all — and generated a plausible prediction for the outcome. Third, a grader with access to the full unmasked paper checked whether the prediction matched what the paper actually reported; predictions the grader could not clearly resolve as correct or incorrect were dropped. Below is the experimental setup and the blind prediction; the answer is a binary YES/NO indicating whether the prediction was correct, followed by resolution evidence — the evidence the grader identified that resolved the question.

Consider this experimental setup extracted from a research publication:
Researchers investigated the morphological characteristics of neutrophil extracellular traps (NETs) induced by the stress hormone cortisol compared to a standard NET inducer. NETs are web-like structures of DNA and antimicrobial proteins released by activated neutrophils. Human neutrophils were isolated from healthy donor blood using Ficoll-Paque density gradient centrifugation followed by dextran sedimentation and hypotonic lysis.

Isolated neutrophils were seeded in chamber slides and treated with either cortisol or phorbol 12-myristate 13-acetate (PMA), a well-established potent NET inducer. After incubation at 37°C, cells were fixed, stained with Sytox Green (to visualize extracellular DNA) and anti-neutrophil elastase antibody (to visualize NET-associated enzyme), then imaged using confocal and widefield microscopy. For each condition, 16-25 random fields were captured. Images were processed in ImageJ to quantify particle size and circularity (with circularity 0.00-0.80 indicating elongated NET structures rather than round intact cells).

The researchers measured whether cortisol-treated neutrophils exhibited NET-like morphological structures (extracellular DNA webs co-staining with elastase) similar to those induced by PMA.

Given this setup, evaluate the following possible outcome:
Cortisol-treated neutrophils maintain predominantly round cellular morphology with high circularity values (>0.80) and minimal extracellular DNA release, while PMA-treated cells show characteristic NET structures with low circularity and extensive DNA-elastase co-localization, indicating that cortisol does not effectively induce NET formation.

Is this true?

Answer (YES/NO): NO